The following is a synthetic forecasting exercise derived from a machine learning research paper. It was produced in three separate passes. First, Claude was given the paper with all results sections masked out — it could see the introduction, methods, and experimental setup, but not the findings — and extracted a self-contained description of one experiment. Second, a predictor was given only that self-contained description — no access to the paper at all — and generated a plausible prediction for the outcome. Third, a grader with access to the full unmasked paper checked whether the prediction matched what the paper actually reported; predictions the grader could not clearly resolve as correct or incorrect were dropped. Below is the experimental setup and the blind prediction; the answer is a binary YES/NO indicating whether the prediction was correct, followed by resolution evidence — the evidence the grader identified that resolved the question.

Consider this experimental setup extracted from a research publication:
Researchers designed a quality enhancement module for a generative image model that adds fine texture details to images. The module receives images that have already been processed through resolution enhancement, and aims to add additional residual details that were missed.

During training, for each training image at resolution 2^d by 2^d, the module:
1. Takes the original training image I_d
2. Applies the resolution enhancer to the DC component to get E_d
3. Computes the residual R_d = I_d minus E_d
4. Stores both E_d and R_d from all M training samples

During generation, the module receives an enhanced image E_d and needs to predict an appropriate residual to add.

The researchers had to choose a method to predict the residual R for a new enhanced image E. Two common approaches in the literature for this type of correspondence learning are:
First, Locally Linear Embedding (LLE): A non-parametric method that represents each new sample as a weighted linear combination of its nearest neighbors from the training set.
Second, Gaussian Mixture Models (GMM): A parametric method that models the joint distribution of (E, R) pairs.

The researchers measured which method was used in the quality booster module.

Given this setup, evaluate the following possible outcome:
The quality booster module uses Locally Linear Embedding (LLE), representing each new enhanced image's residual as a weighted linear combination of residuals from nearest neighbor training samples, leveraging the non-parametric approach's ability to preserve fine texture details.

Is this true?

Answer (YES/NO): YES